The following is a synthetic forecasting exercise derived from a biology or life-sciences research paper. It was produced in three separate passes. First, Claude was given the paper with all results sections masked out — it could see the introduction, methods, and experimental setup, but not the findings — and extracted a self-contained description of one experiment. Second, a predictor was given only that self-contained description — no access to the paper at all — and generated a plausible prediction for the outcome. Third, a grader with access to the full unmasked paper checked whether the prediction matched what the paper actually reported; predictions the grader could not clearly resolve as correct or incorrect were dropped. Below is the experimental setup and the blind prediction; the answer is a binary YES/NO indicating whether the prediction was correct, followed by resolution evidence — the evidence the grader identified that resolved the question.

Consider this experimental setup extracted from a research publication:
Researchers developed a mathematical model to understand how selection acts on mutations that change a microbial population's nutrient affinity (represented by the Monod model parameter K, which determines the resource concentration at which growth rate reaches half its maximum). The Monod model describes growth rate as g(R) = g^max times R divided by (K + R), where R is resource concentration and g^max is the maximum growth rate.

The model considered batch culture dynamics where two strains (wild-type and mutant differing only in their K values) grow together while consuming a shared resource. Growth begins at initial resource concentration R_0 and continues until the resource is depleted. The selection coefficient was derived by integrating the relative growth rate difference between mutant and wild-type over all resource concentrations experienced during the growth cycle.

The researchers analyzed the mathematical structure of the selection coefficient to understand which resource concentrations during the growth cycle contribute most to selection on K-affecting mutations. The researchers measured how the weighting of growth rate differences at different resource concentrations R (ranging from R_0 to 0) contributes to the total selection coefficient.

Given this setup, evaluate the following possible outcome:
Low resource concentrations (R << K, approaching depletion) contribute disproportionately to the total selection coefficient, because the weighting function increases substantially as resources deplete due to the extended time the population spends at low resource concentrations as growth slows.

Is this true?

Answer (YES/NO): NO